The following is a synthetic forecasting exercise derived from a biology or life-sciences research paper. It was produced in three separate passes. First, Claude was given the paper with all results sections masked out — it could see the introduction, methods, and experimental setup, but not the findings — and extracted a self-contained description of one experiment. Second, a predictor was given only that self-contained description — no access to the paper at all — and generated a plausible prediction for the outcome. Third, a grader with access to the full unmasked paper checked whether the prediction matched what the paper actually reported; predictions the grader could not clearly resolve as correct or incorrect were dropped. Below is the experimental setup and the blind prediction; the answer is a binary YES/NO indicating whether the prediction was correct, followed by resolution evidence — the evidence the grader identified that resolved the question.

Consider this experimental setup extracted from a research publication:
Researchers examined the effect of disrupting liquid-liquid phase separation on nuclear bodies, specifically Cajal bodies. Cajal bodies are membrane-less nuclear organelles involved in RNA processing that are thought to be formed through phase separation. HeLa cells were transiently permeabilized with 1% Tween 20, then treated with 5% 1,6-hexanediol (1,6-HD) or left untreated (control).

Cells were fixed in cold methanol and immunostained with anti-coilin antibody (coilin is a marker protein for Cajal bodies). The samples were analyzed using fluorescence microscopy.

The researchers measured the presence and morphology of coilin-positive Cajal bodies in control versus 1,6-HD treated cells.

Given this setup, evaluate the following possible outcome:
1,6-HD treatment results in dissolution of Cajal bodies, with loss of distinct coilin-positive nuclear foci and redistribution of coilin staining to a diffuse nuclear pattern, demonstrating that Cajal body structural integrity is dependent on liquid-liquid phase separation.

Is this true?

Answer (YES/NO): YES